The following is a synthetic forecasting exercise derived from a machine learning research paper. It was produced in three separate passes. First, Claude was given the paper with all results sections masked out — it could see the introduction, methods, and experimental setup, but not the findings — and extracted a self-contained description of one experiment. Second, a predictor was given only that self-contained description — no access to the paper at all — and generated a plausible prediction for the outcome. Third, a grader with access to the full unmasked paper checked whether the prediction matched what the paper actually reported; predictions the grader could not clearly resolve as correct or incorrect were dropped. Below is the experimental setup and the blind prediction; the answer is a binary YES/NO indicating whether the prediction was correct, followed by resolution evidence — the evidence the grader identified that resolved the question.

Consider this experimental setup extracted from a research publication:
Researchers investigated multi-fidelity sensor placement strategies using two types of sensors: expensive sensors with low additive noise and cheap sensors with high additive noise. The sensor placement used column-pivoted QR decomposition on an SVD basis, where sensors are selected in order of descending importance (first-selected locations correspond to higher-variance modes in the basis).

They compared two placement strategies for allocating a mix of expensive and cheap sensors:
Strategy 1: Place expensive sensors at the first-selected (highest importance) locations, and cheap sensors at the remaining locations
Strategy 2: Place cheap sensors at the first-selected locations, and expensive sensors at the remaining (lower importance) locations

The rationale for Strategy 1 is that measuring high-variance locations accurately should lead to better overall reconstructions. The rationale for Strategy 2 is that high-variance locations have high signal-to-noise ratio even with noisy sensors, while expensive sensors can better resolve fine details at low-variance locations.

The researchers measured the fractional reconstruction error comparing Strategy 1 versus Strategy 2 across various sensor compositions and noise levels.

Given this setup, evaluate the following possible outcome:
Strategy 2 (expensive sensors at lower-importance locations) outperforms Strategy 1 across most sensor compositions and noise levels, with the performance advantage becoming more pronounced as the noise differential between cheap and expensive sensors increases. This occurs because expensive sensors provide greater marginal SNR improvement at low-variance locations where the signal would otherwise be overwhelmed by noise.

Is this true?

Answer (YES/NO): NO